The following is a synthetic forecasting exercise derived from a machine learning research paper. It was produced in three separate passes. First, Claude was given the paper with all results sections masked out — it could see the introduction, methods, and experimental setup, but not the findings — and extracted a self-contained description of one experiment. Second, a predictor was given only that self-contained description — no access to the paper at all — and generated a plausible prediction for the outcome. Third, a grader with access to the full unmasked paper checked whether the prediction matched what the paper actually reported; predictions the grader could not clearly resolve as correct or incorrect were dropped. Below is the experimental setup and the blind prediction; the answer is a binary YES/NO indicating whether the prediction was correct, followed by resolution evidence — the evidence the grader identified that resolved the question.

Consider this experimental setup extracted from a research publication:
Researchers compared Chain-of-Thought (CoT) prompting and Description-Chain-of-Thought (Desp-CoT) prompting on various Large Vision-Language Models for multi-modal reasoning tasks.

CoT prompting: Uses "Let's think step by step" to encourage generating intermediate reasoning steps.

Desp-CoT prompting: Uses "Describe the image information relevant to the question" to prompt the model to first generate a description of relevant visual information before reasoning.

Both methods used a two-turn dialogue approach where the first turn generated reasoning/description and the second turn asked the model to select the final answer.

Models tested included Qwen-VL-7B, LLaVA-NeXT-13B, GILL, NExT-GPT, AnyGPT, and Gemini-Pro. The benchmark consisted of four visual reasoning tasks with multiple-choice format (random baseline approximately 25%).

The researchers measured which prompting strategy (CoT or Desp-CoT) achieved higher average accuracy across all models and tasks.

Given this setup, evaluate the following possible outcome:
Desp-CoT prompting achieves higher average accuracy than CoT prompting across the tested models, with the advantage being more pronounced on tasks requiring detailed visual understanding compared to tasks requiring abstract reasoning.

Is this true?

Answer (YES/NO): NO